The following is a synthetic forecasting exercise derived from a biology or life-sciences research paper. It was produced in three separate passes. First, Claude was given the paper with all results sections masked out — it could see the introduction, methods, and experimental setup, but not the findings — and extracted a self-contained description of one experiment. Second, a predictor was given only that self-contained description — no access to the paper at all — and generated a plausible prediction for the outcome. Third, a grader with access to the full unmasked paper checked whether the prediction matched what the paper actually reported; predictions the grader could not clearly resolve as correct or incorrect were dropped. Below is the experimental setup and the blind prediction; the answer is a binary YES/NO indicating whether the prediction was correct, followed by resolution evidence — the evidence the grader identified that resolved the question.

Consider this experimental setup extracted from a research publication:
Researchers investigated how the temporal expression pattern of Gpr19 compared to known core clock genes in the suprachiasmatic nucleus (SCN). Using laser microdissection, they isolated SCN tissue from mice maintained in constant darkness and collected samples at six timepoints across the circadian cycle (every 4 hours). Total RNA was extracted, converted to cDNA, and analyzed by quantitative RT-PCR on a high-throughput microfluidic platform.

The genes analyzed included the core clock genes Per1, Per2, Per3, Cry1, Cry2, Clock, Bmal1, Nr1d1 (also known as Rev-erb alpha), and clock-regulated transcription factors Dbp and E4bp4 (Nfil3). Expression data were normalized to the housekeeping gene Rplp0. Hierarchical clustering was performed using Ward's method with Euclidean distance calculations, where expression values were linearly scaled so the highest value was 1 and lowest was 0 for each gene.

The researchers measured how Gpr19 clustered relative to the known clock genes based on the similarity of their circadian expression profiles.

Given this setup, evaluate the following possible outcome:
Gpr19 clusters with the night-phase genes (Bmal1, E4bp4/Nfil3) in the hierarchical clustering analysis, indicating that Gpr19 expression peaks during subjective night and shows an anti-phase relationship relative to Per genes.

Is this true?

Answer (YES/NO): NO